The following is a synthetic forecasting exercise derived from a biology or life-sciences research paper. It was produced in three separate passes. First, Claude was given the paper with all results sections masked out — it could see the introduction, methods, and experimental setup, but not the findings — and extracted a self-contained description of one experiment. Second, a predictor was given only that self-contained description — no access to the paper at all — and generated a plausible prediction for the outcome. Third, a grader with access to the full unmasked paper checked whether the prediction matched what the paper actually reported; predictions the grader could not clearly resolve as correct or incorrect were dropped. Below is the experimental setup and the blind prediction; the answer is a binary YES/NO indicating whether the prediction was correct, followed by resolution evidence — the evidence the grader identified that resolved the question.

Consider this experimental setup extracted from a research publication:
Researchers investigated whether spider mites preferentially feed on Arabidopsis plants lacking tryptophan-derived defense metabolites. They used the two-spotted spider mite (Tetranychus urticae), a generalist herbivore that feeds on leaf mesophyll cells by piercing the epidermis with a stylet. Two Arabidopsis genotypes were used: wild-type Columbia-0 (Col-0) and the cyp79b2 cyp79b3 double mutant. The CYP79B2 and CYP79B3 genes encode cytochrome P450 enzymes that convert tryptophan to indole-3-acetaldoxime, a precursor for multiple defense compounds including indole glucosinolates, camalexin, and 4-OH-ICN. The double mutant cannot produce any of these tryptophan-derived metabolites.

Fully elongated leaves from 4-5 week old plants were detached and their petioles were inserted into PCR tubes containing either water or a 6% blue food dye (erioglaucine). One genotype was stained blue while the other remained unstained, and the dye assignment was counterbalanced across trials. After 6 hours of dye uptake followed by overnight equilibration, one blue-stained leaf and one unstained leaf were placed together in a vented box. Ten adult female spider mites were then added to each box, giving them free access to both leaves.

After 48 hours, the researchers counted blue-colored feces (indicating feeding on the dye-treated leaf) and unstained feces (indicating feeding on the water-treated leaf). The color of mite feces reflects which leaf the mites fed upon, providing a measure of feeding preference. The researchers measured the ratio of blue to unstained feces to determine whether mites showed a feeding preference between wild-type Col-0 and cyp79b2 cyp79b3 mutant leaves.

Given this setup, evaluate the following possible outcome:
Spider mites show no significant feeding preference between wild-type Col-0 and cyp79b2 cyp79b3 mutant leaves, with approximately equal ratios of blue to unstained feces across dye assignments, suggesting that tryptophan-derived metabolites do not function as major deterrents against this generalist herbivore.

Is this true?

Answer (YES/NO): NO